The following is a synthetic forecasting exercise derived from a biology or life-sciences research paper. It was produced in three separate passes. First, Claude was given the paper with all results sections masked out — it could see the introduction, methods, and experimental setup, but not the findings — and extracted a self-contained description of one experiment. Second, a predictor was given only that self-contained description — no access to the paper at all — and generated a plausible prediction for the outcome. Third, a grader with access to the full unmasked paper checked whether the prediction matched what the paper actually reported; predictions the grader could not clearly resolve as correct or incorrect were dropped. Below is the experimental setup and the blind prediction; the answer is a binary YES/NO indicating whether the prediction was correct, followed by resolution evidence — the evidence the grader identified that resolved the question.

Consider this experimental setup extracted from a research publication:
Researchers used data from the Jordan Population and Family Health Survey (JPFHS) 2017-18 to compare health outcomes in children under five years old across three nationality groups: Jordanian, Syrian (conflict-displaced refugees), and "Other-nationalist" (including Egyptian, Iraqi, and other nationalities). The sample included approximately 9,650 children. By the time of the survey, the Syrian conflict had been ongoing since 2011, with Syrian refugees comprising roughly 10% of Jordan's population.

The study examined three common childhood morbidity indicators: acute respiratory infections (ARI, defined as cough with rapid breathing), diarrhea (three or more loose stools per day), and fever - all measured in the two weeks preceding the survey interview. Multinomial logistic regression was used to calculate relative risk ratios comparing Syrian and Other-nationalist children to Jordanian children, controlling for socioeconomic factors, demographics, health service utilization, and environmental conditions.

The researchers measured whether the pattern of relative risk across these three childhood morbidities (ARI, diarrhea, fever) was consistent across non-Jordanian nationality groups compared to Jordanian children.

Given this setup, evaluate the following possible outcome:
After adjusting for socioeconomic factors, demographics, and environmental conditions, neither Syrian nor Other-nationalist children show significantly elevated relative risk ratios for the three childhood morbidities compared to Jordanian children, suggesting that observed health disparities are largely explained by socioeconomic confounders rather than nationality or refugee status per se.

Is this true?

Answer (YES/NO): NO